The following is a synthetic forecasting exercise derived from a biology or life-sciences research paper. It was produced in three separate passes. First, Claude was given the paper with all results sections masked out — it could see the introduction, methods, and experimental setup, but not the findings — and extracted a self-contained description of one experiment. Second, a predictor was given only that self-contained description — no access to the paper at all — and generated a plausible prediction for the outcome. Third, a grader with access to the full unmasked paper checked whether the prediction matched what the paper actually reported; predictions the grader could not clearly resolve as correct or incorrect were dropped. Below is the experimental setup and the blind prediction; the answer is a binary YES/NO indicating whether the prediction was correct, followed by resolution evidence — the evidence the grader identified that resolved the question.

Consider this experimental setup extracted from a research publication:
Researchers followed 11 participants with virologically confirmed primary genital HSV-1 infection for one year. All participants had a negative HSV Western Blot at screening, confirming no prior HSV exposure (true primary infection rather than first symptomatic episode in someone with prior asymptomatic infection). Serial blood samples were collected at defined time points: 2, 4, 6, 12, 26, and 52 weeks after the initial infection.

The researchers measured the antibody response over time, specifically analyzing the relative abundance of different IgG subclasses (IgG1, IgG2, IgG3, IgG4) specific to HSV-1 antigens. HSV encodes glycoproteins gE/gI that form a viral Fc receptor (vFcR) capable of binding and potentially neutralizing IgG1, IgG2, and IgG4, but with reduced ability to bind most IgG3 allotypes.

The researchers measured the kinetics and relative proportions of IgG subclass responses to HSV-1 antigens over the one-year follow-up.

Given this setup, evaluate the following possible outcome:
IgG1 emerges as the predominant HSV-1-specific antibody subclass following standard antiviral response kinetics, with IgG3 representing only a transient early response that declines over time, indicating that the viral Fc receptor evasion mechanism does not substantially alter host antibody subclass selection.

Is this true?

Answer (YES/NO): NO